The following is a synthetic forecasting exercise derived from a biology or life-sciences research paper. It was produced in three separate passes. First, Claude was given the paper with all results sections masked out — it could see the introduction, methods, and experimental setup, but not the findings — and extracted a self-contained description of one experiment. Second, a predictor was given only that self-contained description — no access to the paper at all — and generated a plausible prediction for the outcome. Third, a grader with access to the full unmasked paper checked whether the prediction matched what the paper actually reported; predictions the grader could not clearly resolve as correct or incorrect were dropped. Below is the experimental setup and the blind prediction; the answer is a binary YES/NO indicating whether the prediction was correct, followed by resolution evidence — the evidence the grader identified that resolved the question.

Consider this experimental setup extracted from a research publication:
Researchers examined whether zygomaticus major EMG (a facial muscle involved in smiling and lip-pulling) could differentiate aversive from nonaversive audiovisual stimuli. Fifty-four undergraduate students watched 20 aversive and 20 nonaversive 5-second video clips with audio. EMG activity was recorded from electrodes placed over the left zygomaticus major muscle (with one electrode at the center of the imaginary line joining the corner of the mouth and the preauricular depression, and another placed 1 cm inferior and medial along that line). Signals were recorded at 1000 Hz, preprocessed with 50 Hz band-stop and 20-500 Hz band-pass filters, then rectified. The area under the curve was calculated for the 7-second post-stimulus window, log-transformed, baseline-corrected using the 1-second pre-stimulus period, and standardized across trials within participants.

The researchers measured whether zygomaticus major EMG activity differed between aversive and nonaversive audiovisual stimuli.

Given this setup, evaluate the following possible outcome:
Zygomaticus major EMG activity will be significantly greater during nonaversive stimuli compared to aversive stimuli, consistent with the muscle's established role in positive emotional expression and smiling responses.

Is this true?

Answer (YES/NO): NO